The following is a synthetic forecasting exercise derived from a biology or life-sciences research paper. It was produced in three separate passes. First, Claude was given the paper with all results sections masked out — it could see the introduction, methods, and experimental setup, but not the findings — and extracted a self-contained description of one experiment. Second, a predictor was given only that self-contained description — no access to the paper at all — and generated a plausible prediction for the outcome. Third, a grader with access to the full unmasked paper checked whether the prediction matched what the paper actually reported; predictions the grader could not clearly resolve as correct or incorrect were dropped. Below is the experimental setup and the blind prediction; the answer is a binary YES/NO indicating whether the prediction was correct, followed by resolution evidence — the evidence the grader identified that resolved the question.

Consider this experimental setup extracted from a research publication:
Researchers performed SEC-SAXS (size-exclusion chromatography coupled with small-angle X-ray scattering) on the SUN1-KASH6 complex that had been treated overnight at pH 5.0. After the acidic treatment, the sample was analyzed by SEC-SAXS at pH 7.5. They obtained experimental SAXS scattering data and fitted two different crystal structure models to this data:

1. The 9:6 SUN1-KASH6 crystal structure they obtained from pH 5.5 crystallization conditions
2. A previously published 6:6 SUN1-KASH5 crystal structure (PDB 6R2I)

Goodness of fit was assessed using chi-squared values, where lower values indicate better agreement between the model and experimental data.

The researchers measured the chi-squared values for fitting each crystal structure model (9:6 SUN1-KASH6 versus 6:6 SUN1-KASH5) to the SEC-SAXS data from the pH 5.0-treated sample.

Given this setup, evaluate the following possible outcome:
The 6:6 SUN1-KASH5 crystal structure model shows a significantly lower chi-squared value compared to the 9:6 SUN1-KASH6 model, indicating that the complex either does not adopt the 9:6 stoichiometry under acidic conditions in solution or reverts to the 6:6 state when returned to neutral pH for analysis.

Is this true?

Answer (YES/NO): NO